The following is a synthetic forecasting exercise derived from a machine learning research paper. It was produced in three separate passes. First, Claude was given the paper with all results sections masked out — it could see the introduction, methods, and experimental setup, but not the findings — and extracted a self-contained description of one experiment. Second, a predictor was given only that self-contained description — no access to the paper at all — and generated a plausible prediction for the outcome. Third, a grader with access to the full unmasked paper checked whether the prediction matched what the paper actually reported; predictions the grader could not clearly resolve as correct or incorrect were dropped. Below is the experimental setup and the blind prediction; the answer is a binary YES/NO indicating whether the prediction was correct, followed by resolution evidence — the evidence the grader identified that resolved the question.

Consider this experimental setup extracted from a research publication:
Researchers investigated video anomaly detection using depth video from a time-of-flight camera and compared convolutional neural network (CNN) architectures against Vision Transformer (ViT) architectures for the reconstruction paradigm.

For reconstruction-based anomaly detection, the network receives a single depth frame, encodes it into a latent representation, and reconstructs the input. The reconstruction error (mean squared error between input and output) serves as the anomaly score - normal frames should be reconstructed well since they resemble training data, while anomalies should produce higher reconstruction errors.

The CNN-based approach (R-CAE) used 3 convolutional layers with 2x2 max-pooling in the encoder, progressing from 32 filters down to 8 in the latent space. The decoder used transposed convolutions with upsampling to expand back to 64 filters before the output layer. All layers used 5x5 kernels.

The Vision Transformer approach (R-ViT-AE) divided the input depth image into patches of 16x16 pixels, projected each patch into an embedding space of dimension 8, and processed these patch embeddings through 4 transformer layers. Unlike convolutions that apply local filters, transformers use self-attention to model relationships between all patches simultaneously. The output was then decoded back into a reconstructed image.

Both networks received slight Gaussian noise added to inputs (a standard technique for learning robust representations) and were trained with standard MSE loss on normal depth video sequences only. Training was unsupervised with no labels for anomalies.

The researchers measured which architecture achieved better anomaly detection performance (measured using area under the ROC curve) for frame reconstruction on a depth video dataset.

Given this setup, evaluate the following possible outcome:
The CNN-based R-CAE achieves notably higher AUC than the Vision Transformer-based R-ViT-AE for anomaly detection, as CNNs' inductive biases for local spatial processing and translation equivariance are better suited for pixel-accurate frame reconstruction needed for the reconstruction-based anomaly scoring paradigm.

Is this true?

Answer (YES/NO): NO